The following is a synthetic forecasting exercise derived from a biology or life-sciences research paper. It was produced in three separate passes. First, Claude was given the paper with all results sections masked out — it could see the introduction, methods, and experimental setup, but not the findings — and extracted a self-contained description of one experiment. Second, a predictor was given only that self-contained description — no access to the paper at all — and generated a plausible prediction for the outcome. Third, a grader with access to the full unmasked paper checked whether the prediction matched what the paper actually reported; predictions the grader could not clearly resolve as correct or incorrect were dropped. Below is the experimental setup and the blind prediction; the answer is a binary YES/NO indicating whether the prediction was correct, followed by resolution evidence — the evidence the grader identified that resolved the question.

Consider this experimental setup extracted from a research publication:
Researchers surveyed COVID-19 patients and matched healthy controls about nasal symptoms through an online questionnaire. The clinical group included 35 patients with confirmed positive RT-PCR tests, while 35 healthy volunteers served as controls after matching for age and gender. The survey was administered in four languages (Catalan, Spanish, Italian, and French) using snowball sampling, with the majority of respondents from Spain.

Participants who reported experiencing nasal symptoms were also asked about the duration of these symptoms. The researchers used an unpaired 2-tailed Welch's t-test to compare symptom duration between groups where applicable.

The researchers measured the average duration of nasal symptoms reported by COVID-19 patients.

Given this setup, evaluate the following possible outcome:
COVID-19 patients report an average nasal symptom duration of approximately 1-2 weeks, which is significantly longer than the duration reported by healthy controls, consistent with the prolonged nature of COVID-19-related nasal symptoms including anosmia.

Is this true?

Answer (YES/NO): YES